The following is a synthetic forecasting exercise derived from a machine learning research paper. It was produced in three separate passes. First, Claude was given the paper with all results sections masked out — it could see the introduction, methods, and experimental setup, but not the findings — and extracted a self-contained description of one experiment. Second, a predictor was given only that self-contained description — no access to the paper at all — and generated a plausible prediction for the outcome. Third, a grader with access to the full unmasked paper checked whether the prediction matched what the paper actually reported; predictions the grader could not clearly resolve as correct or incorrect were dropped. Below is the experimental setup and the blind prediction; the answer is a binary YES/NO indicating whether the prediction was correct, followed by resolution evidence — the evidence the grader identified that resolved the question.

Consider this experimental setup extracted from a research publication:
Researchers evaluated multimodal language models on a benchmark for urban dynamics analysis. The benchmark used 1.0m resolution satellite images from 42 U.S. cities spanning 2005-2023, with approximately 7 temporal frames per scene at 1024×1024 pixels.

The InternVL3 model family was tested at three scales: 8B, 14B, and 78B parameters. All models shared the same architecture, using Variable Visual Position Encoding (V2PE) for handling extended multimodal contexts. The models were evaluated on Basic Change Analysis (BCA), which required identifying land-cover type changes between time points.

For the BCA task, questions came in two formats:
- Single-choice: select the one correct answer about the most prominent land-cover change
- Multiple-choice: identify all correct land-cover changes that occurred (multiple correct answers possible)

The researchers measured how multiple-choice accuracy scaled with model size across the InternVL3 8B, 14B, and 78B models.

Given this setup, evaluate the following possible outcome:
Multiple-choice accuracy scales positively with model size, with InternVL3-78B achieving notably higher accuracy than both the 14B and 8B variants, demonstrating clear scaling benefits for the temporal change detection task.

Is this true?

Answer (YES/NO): NO